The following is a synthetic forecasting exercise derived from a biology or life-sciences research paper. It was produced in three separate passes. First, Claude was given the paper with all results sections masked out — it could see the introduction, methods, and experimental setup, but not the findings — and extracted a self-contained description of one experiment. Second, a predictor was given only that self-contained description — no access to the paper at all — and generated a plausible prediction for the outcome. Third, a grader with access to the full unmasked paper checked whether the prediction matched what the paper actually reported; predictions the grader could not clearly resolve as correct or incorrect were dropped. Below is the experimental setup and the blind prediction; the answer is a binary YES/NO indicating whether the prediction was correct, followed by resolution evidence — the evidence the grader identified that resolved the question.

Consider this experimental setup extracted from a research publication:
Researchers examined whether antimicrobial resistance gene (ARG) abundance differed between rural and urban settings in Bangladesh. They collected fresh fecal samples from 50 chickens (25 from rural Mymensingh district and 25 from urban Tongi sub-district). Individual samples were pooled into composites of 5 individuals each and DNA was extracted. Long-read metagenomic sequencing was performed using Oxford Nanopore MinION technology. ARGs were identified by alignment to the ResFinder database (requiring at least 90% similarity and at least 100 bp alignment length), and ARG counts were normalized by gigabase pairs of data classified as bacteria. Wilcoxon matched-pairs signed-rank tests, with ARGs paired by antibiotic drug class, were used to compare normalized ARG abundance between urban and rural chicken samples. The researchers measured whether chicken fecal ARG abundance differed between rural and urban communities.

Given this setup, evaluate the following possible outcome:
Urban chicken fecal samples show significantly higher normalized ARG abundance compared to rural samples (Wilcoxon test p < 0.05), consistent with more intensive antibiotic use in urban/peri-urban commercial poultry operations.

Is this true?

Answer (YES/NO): YES